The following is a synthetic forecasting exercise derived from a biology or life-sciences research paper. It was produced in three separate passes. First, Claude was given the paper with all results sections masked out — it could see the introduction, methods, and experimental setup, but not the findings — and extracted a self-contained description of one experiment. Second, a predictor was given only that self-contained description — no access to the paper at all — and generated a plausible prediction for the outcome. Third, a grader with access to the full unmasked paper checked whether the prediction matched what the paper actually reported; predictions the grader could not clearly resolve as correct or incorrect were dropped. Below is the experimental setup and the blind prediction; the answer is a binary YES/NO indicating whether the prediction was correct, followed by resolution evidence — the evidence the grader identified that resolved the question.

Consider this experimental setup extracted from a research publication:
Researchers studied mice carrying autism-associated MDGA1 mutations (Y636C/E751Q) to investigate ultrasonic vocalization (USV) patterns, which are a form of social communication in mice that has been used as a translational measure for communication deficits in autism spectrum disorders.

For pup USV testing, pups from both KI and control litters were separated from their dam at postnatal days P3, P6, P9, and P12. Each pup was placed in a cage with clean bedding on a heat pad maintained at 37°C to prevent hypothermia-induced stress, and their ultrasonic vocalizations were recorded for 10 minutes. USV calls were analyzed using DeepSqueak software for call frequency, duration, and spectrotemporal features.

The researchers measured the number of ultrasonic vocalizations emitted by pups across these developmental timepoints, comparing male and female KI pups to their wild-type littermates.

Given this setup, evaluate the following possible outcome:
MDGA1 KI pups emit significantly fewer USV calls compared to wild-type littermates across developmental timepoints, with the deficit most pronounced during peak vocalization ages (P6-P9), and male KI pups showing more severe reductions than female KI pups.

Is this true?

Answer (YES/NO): NO